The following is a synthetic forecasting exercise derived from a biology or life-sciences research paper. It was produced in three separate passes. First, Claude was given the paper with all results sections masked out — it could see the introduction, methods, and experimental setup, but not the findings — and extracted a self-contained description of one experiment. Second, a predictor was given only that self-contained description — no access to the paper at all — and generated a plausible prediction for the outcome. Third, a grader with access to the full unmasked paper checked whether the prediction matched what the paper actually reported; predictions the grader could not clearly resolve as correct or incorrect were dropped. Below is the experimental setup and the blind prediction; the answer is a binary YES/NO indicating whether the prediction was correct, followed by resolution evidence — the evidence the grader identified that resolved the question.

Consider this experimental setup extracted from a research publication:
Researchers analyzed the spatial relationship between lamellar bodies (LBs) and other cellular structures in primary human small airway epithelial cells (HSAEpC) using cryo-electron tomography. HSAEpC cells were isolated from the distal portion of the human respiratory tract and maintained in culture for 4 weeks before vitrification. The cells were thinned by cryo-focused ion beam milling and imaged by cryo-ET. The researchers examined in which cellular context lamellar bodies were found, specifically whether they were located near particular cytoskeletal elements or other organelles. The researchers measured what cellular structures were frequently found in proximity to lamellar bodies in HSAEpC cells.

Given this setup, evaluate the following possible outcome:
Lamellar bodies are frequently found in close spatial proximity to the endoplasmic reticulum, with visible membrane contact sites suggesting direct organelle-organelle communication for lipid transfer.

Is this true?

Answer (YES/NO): NO